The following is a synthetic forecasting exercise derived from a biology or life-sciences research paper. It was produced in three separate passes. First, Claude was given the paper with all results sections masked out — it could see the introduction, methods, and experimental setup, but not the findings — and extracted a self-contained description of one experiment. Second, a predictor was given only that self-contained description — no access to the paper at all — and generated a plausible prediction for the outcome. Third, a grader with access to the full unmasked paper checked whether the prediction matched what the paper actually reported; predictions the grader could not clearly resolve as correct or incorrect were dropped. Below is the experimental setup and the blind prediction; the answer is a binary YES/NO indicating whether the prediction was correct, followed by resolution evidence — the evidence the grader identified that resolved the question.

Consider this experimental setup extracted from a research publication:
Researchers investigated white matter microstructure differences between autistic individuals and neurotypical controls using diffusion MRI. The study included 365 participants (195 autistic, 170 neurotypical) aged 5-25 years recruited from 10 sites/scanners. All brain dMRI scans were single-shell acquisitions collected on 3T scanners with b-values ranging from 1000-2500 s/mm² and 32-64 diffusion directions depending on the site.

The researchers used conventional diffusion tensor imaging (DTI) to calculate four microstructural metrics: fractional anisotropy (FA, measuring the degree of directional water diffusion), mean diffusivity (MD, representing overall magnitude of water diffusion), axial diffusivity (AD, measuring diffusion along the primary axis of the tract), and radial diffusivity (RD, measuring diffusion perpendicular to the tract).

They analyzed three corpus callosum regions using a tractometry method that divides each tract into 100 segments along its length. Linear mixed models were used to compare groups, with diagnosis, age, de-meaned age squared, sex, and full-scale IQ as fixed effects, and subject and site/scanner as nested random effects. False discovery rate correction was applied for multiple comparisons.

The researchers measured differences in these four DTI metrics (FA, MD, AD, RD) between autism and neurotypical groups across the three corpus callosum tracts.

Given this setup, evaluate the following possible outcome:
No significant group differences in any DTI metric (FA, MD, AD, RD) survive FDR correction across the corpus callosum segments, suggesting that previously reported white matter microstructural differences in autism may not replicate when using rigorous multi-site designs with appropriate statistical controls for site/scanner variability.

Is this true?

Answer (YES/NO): NO